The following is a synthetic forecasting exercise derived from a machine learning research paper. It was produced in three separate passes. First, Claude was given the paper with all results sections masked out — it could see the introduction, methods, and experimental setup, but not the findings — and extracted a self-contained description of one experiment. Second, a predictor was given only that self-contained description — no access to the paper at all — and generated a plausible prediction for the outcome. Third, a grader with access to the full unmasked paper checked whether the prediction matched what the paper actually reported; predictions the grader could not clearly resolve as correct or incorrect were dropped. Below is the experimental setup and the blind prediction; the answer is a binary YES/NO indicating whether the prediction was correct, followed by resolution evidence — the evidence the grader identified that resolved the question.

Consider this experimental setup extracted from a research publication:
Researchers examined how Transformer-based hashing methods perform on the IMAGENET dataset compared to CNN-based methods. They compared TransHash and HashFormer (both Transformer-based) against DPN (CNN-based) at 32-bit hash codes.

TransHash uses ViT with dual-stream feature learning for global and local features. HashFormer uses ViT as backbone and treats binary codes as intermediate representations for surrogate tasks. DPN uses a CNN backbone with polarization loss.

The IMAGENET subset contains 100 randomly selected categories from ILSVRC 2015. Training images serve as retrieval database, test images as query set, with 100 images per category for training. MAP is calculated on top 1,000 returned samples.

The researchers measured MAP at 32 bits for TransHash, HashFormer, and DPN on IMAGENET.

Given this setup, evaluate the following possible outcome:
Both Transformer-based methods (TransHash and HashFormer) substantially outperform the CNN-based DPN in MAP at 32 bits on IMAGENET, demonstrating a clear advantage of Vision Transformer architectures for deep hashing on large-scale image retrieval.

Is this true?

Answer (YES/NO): YES